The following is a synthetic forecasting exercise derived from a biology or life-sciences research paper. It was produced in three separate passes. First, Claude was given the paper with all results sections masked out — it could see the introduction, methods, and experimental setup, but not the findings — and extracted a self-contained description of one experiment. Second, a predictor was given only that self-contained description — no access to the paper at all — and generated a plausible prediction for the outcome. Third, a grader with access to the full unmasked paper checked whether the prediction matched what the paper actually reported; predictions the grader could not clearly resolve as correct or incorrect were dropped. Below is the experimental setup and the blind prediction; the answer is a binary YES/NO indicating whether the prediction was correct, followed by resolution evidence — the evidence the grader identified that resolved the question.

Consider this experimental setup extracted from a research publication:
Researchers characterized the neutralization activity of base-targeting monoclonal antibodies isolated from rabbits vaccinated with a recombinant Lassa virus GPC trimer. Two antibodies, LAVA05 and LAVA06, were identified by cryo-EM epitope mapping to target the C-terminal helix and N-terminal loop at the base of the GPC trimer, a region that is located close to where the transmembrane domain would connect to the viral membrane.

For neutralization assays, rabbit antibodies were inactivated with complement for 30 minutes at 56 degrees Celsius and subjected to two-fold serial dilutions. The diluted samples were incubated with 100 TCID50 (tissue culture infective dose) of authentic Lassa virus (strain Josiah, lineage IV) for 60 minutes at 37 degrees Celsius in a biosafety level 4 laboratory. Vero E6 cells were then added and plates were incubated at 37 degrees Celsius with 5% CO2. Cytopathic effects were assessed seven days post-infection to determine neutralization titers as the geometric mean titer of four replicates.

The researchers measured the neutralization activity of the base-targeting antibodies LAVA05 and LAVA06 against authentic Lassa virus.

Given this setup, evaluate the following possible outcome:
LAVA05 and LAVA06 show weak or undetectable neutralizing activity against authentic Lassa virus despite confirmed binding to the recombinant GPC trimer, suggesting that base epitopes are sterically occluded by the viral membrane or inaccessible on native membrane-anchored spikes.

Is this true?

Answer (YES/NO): YES